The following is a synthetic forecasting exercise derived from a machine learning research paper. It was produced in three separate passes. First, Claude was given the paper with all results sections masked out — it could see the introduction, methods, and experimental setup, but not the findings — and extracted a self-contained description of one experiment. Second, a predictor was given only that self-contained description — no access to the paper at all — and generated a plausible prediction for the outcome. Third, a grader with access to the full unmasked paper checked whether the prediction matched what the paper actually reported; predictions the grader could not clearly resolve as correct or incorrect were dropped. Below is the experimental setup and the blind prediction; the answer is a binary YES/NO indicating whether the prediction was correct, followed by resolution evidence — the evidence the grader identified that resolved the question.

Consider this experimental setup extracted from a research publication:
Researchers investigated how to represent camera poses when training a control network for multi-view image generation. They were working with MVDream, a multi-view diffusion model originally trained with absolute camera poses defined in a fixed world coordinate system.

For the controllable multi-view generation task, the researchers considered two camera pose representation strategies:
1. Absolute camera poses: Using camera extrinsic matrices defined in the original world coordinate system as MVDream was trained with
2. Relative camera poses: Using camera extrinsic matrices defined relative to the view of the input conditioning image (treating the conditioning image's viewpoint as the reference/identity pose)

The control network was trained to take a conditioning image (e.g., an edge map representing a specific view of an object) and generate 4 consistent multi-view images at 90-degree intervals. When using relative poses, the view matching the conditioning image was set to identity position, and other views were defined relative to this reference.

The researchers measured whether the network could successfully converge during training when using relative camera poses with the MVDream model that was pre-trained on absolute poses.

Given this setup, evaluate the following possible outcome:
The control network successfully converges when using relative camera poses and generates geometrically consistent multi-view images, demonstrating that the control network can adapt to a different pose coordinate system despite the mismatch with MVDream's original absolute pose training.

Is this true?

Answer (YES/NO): NO